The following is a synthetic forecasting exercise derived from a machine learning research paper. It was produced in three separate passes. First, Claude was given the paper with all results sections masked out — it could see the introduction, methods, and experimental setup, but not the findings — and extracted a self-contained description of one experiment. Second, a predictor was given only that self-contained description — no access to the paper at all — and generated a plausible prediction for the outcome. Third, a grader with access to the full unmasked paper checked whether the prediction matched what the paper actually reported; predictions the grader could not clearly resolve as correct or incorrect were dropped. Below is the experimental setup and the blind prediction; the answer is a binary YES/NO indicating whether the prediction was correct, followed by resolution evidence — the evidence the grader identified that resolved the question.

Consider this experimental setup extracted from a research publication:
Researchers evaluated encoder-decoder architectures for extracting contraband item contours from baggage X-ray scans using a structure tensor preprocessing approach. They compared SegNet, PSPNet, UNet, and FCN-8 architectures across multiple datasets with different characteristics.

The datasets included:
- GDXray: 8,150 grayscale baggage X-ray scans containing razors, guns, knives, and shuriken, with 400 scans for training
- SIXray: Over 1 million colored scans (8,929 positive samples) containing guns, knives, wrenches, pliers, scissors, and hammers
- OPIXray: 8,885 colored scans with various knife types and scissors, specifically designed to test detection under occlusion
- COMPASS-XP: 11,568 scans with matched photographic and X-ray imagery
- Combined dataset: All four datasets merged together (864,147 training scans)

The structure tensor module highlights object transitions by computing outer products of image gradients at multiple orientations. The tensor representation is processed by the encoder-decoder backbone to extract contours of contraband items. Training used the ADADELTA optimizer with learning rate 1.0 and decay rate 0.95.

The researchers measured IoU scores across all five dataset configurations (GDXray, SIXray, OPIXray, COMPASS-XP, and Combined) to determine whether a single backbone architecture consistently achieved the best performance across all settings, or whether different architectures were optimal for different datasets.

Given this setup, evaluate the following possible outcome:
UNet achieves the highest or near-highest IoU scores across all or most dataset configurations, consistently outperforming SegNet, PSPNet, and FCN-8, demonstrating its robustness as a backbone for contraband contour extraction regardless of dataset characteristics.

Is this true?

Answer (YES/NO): NO